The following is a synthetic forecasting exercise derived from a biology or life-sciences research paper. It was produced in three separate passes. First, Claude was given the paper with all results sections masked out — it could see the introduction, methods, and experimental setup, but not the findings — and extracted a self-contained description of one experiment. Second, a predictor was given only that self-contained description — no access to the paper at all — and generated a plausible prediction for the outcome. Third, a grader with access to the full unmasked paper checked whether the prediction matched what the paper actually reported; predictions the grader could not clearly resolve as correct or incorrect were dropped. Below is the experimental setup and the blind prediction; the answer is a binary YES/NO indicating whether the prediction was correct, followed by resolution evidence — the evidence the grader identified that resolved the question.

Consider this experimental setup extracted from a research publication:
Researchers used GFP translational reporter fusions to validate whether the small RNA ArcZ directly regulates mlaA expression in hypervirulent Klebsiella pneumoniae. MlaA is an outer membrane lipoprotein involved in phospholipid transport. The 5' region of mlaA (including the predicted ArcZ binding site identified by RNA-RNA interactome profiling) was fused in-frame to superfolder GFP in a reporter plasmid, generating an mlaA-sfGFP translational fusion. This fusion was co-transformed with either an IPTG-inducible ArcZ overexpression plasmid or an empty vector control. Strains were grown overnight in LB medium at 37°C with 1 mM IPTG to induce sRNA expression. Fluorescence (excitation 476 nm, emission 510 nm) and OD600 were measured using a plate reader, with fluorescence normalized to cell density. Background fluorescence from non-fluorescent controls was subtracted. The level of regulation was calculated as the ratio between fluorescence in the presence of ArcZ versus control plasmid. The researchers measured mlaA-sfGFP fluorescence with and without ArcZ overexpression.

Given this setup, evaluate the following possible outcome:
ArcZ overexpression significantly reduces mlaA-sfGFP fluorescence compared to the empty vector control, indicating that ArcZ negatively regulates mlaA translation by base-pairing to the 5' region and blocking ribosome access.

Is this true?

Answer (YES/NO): YES